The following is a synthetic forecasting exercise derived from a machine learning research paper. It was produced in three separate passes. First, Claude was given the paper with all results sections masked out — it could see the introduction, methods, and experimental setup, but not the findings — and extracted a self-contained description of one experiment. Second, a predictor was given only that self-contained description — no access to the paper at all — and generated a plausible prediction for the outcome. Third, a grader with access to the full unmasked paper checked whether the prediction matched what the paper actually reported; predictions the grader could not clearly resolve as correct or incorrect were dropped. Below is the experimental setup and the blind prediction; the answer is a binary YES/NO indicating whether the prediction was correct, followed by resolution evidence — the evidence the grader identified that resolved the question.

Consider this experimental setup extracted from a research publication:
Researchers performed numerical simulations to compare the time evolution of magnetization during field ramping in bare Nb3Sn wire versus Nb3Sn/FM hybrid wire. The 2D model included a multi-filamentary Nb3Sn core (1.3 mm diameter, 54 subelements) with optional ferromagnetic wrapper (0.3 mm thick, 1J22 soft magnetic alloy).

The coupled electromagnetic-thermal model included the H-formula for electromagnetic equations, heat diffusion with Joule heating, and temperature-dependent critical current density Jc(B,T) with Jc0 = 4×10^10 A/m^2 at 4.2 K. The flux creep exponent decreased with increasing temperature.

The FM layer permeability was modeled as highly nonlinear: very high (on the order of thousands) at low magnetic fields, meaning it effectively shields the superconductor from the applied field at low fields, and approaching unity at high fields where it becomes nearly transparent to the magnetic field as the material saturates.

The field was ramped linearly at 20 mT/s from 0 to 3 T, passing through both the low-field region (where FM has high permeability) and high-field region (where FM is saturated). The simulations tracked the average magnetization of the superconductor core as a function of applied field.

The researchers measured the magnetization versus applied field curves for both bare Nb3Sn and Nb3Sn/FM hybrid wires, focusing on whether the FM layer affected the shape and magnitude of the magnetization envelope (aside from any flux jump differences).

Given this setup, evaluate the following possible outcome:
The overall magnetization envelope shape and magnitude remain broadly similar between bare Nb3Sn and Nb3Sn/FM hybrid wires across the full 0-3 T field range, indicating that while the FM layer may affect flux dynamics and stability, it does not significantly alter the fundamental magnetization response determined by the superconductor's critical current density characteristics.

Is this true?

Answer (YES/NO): NO